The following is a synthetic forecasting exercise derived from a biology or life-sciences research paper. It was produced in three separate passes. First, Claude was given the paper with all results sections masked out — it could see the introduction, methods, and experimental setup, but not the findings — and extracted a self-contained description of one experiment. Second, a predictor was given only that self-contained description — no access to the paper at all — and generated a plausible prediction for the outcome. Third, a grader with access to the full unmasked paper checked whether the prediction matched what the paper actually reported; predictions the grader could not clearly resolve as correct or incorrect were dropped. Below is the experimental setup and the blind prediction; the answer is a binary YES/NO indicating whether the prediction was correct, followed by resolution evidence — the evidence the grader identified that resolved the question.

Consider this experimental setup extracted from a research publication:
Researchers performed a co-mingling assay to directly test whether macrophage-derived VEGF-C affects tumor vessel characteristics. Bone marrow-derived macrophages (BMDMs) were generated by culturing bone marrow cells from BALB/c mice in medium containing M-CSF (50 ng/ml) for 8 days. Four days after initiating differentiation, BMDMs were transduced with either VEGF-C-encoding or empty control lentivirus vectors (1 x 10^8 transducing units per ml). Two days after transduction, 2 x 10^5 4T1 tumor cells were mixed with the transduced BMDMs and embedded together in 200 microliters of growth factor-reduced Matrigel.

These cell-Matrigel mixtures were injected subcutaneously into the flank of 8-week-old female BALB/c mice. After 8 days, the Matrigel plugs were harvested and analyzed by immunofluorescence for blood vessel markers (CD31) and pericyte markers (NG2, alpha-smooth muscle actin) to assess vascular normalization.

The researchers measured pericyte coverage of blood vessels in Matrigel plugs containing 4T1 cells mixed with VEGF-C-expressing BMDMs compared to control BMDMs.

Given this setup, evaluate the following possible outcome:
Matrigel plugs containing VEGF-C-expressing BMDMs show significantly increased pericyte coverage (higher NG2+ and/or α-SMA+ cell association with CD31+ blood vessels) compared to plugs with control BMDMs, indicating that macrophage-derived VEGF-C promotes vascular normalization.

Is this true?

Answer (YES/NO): YES